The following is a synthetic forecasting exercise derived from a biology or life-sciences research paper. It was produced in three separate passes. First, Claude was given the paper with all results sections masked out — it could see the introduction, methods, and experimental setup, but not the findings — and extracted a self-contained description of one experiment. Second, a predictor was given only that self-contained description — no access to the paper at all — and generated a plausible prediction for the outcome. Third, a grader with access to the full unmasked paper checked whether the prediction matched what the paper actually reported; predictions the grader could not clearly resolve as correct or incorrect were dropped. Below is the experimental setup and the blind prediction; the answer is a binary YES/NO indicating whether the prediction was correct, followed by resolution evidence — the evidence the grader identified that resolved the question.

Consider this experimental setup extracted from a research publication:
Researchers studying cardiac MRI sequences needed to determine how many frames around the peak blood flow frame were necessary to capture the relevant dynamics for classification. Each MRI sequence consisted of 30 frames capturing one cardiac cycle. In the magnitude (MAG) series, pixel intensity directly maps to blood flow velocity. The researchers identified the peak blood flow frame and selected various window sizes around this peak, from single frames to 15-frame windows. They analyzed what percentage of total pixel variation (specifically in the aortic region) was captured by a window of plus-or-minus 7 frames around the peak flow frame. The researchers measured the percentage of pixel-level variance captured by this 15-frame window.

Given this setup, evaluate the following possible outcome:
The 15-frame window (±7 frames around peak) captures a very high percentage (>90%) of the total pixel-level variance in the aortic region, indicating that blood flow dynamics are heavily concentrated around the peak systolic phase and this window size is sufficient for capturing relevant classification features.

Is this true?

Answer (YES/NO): YES